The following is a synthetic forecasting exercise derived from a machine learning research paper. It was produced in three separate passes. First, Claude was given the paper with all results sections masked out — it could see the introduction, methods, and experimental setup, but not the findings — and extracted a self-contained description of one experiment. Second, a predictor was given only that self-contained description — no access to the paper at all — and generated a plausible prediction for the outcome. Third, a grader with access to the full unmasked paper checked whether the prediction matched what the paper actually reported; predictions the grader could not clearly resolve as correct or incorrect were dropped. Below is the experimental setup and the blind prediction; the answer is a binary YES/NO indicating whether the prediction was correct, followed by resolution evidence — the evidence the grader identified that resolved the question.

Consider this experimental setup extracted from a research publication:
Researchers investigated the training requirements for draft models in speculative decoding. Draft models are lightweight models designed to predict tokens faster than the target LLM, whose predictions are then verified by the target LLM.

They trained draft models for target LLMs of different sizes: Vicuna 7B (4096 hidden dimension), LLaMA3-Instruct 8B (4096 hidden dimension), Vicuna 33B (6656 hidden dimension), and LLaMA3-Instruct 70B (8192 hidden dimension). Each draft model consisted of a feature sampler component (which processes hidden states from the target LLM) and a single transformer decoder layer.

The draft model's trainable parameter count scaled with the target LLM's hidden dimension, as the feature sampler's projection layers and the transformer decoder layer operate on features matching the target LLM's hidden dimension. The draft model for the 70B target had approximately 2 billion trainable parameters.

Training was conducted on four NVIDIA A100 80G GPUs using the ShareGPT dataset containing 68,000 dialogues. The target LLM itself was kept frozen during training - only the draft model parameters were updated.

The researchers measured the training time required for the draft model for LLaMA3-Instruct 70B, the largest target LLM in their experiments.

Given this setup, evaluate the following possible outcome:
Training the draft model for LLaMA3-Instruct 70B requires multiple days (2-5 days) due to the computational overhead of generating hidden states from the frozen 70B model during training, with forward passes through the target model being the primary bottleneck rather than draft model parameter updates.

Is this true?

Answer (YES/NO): NO